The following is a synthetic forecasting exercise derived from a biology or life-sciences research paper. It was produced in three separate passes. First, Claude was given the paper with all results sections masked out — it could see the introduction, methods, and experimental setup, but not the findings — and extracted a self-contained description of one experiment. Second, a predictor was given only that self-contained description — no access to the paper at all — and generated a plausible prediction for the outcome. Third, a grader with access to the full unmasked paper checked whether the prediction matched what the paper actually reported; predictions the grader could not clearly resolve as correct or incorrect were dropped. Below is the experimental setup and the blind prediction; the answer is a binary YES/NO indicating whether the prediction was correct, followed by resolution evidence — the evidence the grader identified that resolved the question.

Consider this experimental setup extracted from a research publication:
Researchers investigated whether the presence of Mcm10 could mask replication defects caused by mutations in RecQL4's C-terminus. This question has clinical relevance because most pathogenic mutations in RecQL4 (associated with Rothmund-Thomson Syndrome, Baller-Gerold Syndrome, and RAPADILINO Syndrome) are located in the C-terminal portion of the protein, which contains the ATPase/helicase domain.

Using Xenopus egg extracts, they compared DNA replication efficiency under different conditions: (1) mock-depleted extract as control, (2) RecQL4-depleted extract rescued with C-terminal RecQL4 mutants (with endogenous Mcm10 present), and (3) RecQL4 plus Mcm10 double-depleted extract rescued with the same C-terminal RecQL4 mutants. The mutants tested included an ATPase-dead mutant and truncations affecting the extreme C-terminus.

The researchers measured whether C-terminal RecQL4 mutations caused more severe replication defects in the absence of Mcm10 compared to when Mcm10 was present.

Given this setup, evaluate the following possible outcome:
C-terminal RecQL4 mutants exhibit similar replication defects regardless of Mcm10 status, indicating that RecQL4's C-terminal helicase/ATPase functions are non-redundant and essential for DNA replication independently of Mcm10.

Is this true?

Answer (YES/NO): NO